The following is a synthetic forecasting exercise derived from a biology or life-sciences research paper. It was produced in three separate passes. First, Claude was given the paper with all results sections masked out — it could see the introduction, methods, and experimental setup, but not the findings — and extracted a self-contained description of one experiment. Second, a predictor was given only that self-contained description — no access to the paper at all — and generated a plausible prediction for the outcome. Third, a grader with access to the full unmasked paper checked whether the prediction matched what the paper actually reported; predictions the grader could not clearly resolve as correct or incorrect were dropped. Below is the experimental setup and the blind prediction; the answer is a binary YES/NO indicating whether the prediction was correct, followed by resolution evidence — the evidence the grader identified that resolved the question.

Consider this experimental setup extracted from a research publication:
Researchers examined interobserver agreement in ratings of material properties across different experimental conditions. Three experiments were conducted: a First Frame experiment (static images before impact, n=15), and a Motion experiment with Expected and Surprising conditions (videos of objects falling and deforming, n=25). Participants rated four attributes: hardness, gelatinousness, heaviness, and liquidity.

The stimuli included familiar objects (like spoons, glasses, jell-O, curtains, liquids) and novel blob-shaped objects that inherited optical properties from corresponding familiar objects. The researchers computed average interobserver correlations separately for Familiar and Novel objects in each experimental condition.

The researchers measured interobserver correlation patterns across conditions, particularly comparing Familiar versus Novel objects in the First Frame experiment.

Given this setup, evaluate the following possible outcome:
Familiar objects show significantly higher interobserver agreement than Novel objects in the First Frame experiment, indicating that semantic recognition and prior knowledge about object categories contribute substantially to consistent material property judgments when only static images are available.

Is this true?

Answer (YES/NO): YES